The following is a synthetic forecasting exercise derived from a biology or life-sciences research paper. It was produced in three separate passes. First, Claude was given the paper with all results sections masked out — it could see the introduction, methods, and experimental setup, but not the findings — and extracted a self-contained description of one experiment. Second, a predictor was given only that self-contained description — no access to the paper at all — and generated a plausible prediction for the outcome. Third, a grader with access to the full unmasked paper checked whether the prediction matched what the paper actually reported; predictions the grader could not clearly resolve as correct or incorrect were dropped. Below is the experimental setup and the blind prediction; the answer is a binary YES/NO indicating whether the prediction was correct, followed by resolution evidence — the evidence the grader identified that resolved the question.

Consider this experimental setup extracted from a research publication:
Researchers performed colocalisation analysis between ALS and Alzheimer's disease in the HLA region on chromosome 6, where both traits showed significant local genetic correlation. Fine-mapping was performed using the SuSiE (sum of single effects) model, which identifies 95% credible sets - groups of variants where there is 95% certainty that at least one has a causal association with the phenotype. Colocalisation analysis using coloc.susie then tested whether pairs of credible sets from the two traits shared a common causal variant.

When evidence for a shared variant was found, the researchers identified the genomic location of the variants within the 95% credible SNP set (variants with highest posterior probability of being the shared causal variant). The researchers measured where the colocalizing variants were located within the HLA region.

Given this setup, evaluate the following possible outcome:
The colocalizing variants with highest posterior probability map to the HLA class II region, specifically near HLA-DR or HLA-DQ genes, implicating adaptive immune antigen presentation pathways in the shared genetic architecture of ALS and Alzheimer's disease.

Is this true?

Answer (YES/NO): YES